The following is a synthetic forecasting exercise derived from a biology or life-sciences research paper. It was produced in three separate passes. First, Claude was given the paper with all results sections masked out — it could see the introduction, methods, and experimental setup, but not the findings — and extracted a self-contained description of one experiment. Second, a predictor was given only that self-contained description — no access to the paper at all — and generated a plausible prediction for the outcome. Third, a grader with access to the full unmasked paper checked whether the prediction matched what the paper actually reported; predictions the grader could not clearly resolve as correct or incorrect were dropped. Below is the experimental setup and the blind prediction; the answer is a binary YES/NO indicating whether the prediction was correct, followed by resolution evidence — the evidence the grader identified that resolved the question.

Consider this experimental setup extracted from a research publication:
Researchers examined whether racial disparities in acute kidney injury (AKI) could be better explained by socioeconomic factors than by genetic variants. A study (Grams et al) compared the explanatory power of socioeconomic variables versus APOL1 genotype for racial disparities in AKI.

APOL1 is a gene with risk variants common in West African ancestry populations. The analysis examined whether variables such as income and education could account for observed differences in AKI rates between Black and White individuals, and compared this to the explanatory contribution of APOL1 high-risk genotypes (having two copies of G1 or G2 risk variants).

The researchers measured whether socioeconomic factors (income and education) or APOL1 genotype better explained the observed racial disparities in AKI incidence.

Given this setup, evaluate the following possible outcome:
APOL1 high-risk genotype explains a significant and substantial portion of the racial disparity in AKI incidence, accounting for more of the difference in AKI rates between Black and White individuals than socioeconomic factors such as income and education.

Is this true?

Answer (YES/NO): NO